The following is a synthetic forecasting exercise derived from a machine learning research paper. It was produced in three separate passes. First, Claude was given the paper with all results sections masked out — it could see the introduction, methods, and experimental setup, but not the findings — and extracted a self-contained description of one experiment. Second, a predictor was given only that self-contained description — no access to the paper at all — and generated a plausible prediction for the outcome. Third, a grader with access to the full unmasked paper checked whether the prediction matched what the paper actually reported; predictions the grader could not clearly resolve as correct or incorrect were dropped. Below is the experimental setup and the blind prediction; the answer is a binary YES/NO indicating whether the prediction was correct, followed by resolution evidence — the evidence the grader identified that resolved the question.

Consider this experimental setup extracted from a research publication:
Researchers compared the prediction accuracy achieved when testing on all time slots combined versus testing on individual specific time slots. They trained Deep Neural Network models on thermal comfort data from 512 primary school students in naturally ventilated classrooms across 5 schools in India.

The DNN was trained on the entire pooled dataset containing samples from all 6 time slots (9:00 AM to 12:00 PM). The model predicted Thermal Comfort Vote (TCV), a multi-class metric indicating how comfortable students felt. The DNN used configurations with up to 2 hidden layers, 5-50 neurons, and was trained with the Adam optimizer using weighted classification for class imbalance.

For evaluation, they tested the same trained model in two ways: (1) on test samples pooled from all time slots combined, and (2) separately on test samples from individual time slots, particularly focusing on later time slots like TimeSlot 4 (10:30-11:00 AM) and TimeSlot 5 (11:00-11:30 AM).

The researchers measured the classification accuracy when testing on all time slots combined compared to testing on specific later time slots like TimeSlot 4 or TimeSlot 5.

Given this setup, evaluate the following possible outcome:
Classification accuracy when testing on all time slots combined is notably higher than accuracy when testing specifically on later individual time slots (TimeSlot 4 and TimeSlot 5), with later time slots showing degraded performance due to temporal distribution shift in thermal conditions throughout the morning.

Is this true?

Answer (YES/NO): NO